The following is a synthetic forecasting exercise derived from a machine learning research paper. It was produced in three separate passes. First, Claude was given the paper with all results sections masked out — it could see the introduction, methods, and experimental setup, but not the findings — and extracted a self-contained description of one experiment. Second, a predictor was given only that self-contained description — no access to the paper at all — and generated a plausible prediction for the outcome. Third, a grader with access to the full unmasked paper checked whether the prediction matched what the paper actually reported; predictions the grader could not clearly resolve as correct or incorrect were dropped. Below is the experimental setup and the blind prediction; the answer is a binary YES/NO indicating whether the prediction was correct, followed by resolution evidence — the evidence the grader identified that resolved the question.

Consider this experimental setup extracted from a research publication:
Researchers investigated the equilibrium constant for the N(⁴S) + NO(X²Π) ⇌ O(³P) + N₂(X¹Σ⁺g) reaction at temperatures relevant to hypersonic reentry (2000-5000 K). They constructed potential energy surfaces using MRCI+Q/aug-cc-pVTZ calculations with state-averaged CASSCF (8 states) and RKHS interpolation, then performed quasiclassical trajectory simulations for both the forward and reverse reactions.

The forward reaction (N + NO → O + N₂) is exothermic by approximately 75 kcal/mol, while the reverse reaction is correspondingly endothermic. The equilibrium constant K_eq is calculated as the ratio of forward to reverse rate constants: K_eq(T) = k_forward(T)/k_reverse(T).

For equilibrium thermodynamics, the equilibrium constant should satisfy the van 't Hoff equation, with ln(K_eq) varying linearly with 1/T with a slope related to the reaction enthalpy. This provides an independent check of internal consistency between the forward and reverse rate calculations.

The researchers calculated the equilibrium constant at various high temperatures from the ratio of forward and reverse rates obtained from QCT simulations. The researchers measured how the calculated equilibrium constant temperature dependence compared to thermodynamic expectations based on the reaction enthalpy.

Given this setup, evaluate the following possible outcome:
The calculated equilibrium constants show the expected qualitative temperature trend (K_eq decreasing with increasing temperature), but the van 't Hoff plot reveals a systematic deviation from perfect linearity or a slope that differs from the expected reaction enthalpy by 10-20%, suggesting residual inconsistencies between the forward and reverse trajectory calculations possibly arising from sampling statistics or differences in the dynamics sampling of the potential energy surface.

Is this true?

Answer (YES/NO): NO